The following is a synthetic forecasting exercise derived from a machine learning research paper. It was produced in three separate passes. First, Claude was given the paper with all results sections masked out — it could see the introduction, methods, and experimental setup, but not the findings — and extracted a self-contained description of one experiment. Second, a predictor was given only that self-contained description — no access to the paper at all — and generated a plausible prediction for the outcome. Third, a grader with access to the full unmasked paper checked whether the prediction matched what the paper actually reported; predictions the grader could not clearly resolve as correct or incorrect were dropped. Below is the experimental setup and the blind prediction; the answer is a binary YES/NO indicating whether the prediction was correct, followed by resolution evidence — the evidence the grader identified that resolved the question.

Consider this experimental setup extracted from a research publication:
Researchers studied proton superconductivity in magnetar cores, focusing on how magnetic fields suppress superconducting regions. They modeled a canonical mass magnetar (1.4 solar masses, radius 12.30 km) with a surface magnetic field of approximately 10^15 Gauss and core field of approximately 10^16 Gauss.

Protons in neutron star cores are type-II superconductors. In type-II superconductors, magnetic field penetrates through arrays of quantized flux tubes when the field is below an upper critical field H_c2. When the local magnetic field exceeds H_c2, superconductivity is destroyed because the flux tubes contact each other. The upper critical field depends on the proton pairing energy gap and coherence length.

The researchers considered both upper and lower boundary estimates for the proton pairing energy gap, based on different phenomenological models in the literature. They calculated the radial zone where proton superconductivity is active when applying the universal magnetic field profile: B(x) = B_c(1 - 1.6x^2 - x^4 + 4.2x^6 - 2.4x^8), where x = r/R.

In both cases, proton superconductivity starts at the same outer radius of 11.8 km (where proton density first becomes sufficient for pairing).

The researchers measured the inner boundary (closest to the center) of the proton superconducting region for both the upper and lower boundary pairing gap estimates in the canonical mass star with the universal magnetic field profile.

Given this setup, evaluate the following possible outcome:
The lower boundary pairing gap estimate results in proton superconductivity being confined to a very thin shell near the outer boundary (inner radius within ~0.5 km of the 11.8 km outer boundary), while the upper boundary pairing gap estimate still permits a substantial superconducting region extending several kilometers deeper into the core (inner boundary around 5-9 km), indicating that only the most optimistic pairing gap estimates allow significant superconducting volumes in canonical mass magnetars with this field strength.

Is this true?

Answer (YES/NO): NO